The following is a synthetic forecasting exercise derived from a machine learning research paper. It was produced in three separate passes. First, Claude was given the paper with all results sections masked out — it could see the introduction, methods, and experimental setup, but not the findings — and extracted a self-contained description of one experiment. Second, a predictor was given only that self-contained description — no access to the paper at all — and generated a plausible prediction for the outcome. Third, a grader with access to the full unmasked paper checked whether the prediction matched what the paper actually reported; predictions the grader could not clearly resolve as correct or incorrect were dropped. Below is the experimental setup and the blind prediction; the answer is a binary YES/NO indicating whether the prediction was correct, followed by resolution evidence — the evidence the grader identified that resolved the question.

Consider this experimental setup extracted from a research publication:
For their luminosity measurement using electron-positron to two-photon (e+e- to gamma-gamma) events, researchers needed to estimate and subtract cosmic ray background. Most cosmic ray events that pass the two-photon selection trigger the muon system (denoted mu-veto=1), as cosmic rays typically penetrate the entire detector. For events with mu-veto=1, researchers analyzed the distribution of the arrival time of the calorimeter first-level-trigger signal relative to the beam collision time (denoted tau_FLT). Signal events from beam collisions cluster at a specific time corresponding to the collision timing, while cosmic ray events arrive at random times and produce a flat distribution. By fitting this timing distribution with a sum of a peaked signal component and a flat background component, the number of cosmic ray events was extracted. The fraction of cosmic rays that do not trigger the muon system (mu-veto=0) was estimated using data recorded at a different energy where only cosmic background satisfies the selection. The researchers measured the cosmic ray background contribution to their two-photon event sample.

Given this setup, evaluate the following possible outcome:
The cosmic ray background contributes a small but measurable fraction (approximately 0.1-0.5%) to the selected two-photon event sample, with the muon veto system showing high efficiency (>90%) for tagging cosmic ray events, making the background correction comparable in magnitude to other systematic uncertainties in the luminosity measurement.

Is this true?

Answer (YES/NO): NO